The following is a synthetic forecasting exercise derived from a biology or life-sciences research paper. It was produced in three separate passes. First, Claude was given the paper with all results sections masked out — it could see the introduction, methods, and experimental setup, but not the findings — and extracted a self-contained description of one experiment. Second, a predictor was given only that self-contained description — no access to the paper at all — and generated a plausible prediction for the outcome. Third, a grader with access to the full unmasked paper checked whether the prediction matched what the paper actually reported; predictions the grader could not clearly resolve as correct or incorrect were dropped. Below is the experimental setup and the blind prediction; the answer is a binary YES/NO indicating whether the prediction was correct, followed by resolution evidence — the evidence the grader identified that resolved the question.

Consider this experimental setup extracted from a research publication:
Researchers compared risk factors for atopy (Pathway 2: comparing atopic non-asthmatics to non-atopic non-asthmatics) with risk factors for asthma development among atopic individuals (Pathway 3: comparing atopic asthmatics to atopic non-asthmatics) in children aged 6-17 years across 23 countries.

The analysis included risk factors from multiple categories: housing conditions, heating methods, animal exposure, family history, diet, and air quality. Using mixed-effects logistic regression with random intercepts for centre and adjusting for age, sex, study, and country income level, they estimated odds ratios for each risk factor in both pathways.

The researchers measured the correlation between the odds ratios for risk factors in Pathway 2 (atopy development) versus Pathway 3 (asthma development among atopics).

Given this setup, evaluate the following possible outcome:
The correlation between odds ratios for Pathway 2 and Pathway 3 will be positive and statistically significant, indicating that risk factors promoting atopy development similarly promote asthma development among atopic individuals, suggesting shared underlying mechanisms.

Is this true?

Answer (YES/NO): NO